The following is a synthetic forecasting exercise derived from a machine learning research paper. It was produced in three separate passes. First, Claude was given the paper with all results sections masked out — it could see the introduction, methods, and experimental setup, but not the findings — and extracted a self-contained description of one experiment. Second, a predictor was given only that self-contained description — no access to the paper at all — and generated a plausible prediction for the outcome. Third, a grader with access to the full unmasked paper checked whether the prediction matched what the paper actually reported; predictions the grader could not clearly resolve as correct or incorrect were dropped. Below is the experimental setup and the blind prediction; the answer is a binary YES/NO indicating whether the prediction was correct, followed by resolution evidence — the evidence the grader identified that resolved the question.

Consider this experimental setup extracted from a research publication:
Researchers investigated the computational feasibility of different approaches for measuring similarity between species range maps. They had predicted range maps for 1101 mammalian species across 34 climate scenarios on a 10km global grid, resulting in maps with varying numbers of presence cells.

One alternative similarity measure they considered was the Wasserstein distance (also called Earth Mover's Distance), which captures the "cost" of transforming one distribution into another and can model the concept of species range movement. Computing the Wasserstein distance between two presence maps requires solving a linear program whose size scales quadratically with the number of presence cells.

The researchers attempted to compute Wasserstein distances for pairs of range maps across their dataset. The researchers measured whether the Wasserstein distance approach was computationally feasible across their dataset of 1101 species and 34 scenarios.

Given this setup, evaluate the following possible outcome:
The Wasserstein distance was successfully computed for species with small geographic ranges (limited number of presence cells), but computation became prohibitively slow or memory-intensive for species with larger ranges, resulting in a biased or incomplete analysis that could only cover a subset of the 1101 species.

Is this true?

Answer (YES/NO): NO